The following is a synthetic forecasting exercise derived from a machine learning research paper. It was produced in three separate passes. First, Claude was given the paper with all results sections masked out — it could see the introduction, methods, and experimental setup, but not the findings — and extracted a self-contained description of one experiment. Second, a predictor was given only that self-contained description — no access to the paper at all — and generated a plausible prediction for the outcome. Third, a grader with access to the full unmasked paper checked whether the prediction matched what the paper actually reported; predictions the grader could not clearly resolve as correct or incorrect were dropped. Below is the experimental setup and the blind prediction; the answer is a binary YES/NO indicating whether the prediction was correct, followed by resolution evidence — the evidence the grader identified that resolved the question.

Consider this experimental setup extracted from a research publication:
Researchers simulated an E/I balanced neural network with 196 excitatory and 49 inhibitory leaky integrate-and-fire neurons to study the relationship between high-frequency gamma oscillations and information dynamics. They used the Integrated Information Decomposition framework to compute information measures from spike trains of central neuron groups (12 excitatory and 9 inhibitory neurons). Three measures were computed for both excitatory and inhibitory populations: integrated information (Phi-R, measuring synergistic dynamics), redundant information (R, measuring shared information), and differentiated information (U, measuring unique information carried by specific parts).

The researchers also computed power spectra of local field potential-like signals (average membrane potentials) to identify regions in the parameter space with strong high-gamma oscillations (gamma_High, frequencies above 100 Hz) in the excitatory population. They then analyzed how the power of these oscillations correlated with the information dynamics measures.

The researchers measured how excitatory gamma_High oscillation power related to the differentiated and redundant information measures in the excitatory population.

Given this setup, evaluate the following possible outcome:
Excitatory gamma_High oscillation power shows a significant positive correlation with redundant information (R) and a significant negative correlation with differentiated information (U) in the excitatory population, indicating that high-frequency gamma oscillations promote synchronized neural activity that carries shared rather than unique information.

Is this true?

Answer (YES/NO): NO